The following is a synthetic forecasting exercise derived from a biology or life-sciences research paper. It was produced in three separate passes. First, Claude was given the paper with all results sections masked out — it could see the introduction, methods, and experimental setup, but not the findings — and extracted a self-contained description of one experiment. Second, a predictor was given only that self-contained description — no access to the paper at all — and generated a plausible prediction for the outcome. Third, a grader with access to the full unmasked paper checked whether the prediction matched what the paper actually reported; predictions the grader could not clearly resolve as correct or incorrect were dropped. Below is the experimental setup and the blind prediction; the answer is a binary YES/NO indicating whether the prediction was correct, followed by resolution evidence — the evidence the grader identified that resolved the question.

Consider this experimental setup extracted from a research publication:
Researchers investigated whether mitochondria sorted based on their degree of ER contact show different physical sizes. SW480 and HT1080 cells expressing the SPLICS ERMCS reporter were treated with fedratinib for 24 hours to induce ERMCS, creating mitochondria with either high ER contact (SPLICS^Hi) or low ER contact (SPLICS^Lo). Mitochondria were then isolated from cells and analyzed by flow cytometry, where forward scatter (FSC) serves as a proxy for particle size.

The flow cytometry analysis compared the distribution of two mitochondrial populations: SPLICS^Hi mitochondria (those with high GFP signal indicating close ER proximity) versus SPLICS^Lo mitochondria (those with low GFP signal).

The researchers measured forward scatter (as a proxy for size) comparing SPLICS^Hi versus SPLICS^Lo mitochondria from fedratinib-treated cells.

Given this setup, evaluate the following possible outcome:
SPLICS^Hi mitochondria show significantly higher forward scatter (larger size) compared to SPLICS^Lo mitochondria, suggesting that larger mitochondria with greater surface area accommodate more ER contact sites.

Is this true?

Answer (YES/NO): YES